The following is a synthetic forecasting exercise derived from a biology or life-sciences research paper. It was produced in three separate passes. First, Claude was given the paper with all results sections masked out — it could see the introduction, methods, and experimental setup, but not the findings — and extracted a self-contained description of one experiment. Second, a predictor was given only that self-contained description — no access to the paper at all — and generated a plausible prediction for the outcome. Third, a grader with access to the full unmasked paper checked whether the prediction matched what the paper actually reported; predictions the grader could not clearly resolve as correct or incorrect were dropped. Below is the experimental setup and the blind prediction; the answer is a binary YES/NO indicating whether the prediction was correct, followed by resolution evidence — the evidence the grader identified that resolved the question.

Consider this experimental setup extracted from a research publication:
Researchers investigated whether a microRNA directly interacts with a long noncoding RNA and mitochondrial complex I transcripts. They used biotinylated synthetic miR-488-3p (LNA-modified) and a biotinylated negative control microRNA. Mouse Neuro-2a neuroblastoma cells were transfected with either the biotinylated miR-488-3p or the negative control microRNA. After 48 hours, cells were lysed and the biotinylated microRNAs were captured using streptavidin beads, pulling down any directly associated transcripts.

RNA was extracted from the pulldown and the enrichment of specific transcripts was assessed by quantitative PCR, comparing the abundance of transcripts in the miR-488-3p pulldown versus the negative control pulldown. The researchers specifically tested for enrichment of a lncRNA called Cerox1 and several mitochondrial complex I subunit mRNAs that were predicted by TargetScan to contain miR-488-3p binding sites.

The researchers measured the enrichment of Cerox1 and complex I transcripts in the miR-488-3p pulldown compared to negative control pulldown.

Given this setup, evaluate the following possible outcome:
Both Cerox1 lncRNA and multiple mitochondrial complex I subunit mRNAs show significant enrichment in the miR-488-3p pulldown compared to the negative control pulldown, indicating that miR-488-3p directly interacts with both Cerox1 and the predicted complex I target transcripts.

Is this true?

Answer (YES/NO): YES